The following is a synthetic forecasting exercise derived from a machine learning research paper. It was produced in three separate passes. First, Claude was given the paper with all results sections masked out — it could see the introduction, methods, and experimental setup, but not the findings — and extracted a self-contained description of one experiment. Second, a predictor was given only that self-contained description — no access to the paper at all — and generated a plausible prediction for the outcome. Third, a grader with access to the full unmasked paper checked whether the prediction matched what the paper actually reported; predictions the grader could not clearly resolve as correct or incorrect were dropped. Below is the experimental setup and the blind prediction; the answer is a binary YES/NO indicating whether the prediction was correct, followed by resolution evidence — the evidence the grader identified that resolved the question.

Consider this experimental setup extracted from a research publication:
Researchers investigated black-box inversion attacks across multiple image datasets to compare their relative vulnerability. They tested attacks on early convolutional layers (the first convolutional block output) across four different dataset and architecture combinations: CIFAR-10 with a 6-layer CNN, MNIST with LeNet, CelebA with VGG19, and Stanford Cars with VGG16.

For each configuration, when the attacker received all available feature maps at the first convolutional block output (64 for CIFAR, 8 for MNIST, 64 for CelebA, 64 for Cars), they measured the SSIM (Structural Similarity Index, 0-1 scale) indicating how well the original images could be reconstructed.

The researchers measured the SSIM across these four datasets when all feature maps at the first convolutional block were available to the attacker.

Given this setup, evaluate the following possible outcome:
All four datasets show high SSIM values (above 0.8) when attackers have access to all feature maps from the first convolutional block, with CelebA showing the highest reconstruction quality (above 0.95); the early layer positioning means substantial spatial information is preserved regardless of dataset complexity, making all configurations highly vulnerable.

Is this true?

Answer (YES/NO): NO